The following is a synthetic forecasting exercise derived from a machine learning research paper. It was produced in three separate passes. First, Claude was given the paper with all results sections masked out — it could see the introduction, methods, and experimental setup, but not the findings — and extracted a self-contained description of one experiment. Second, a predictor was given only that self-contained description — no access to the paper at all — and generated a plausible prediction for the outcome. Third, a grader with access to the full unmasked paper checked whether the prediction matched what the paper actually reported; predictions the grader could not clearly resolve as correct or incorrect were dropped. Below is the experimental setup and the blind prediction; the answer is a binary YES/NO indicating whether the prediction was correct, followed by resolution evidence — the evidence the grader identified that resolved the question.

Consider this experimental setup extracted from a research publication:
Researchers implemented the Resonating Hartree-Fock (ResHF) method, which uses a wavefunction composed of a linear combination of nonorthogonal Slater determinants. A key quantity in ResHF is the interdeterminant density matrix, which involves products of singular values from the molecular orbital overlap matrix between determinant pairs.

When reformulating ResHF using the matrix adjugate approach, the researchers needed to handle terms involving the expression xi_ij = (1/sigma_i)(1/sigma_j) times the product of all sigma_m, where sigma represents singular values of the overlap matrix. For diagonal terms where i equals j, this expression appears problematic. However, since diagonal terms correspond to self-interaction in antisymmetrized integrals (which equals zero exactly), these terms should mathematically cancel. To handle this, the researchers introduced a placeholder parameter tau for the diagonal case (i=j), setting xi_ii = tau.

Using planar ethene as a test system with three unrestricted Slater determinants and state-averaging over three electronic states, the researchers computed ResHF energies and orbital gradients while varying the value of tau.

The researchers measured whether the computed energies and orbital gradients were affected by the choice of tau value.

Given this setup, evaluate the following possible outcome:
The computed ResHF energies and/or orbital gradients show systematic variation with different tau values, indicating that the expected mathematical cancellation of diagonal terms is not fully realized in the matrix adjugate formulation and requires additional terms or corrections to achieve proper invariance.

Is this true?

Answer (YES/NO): NO